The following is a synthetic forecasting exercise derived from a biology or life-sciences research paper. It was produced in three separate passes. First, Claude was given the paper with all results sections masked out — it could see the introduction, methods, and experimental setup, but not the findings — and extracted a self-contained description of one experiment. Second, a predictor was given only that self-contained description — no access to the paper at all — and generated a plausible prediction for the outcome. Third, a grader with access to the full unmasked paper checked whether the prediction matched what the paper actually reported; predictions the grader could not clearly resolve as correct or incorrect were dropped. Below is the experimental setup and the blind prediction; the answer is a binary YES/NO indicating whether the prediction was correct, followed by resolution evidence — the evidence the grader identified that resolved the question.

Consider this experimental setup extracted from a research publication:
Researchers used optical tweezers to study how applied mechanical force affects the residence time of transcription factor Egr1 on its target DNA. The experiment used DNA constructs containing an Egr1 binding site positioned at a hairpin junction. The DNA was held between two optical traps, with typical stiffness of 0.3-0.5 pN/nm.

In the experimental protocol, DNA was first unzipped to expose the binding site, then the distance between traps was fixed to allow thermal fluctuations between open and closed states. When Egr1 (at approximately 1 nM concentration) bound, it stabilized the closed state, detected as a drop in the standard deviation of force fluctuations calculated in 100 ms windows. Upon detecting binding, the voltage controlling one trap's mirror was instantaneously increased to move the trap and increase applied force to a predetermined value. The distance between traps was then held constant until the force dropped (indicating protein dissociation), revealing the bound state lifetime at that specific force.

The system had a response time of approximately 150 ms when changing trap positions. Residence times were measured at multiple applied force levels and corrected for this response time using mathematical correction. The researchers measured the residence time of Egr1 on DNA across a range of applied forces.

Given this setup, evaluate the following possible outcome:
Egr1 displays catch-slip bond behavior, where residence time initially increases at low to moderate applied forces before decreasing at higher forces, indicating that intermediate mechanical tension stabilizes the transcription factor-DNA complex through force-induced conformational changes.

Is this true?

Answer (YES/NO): NO